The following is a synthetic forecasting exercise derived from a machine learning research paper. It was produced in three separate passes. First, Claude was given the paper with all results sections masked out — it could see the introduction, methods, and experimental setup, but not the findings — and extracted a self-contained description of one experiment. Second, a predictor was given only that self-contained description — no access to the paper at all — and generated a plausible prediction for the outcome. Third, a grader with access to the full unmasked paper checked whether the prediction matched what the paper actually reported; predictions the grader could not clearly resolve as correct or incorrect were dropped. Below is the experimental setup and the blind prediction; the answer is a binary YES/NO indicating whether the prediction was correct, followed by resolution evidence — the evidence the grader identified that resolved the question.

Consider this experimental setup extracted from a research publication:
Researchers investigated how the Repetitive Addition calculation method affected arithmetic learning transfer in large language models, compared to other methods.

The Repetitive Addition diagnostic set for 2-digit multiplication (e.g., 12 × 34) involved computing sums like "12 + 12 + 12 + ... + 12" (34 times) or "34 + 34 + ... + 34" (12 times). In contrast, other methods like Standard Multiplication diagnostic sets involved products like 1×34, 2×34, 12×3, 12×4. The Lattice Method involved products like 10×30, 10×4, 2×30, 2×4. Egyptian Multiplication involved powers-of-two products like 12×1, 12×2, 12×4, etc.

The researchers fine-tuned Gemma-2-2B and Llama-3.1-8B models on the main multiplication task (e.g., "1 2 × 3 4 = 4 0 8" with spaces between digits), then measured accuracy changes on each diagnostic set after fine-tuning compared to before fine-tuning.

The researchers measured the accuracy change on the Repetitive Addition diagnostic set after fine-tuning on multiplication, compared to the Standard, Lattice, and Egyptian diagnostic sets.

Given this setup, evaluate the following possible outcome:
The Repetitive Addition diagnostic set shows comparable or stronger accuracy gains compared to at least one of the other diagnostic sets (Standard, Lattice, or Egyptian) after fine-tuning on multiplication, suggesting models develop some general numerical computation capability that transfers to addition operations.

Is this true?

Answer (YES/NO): NO